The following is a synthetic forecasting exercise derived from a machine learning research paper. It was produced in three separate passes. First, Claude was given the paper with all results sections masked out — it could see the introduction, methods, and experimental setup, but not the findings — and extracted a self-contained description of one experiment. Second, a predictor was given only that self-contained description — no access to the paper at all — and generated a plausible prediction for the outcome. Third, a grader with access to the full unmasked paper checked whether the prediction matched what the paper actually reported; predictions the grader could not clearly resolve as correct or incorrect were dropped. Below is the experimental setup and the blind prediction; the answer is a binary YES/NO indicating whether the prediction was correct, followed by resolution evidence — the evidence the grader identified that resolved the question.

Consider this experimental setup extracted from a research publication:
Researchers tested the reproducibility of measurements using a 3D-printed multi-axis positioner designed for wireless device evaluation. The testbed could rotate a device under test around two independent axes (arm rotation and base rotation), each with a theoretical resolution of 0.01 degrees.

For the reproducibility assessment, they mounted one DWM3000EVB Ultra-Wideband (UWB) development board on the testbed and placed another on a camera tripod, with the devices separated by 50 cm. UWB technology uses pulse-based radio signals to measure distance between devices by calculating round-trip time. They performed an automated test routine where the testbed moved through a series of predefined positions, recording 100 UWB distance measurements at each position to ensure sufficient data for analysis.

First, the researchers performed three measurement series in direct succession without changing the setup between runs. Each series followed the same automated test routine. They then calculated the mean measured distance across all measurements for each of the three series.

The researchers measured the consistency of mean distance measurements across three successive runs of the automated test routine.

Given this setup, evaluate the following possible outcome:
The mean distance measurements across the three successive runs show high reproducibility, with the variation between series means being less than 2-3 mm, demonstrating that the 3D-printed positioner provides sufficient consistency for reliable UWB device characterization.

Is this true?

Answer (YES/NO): NO